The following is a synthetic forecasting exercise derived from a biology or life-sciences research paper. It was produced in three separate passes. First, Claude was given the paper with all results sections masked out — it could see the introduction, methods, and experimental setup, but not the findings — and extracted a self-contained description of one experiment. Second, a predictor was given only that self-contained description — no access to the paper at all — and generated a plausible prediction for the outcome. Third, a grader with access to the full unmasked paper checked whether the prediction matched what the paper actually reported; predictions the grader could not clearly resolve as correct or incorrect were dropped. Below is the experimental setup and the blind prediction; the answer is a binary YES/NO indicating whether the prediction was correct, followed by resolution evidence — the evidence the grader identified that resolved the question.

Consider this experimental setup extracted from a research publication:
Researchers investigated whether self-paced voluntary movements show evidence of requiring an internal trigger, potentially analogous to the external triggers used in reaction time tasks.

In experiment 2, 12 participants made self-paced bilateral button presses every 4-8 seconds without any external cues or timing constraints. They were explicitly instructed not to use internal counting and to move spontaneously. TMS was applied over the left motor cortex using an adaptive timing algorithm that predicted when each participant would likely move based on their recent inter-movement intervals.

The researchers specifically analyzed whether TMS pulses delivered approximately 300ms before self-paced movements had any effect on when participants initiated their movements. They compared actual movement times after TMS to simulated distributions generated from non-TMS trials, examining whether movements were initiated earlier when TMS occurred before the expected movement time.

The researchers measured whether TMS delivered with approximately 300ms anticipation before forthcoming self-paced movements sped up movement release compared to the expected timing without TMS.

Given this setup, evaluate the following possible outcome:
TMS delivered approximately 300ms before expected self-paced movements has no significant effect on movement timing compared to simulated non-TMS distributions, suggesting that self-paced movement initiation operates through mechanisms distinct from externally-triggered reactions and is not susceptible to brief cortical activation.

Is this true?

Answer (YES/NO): NO